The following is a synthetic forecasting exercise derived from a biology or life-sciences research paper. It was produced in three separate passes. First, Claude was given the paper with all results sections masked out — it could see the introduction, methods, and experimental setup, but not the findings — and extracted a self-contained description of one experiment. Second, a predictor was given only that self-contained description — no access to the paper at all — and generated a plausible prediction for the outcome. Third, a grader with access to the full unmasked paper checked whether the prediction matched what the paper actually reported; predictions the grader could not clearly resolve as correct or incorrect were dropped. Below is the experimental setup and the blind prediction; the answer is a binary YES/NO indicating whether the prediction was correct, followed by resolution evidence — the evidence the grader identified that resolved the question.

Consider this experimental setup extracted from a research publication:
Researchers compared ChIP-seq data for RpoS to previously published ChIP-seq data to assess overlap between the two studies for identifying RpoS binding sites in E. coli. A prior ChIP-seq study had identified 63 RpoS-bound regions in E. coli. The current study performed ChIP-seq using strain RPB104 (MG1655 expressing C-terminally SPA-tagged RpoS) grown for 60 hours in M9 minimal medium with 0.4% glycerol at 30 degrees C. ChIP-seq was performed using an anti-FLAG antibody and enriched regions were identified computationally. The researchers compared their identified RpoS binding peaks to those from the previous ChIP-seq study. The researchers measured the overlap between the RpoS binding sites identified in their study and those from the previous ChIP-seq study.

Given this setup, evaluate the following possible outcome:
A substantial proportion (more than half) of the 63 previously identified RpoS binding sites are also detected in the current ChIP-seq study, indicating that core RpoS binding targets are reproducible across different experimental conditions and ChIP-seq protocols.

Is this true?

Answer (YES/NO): YES